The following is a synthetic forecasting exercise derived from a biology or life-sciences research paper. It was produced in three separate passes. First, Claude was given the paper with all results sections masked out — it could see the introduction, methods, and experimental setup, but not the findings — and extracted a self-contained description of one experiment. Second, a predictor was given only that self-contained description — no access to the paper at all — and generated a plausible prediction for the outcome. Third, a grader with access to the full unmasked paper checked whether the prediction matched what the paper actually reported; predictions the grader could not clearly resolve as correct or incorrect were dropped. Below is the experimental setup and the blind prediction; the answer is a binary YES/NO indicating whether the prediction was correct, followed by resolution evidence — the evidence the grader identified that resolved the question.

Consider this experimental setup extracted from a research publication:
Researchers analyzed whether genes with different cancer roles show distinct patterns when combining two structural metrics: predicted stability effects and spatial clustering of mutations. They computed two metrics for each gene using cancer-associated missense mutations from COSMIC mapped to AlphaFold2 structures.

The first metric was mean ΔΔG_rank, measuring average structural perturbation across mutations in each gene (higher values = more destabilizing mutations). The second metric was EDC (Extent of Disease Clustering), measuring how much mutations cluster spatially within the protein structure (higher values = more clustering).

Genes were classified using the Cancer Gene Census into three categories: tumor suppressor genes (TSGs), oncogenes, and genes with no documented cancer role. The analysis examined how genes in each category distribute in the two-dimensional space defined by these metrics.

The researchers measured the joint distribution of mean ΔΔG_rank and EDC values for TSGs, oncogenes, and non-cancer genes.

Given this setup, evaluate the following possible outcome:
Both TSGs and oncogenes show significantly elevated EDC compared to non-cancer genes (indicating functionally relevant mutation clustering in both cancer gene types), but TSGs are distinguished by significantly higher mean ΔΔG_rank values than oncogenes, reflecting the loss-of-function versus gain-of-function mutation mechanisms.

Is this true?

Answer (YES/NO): YES